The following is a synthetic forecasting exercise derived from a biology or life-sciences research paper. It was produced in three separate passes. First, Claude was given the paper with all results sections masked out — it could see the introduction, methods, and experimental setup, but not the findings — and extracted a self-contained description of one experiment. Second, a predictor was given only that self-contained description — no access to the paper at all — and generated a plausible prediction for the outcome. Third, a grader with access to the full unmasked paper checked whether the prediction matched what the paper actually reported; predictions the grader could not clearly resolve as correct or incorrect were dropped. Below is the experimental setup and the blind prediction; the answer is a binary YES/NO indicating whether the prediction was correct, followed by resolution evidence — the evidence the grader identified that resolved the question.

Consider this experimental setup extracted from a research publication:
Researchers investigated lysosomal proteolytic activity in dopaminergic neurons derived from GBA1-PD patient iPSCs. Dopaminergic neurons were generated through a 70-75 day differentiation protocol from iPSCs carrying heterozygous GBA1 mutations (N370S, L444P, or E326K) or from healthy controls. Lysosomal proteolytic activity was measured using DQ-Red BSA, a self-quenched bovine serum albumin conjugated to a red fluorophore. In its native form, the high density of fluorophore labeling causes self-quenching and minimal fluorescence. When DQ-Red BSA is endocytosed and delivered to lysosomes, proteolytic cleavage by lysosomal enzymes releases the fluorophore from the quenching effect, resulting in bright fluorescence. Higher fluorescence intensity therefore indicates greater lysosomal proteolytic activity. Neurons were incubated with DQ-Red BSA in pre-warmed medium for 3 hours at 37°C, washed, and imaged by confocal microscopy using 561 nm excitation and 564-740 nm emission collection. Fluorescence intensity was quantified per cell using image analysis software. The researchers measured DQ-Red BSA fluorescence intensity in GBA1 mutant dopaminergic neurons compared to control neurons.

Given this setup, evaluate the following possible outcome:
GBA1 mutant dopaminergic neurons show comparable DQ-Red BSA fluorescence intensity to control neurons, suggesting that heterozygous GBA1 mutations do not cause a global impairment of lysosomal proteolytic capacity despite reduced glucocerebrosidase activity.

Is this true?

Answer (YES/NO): NO